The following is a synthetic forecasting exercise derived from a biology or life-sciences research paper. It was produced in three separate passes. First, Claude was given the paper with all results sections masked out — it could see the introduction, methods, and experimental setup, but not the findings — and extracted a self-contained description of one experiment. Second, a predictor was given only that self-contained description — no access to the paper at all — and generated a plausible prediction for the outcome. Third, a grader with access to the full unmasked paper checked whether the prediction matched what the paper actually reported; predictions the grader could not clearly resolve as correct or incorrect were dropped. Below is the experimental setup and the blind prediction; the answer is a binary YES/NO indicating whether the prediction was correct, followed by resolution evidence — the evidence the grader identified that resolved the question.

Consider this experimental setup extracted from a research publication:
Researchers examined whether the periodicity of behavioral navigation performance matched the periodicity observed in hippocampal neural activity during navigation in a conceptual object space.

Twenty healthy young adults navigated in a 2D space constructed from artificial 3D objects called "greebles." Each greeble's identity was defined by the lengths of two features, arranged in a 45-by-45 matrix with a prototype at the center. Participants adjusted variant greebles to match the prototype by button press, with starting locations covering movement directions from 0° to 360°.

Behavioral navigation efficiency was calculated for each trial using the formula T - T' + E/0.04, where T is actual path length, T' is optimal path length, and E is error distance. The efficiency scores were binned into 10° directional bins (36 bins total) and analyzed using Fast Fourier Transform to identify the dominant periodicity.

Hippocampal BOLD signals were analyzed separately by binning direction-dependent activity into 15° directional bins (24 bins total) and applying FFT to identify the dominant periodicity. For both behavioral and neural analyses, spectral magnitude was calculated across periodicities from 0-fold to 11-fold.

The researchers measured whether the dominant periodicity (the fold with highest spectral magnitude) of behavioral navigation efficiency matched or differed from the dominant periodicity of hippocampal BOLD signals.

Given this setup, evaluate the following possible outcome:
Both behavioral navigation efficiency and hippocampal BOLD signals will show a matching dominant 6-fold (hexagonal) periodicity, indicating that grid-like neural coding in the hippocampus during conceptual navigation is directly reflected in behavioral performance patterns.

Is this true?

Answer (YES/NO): NO